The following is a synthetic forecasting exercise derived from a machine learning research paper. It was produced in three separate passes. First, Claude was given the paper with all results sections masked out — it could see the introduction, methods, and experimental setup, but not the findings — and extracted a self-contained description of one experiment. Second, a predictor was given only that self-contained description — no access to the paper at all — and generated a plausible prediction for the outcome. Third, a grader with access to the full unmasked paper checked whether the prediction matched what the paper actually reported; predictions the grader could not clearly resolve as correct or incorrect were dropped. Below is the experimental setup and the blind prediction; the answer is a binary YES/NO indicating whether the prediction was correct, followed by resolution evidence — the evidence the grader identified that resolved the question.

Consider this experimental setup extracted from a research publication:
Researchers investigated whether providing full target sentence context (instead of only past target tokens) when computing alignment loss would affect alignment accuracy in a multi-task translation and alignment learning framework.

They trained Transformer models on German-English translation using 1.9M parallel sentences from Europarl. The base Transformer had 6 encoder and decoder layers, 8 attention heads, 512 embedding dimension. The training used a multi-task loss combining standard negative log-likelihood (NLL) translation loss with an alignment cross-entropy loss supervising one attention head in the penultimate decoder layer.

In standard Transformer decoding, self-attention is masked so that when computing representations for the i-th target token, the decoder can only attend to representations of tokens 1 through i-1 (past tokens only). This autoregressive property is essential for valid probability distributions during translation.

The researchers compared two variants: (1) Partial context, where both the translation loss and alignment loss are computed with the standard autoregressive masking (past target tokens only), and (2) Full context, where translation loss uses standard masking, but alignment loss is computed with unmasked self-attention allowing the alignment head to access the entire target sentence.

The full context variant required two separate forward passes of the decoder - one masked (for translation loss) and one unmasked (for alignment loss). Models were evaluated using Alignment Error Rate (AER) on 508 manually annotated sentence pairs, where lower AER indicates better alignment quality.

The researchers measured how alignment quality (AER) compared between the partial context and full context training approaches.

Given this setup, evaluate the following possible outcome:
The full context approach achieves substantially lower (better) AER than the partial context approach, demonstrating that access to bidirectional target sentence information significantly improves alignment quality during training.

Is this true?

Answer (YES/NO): YES